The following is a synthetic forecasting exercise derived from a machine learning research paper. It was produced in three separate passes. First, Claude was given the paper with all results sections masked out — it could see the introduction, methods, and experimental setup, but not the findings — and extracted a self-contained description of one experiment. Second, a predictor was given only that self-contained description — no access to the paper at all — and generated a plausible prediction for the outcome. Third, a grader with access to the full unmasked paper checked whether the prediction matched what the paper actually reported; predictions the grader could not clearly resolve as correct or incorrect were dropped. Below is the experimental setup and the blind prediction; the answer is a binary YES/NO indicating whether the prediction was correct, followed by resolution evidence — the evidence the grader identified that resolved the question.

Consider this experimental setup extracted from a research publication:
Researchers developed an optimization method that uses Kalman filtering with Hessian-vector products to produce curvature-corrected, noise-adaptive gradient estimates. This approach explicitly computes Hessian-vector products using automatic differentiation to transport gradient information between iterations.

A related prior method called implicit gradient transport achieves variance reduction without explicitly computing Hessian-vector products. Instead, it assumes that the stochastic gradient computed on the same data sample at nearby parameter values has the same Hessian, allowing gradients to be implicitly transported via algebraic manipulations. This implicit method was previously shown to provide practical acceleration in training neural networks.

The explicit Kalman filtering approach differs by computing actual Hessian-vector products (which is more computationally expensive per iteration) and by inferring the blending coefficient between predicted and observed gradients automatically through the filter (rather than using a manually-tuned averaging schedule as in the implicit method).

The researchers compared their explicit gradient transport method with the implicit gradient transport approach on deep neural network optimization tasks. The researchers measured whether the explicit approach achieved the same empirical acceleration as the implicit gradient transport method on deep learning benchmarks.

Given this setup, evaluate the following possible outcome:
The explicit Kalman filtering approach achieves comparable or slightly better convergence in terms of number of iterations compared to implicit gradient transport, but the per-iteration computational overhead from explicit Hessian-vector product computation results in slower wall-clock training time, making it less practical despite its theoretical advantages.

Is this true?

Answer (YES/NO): NO